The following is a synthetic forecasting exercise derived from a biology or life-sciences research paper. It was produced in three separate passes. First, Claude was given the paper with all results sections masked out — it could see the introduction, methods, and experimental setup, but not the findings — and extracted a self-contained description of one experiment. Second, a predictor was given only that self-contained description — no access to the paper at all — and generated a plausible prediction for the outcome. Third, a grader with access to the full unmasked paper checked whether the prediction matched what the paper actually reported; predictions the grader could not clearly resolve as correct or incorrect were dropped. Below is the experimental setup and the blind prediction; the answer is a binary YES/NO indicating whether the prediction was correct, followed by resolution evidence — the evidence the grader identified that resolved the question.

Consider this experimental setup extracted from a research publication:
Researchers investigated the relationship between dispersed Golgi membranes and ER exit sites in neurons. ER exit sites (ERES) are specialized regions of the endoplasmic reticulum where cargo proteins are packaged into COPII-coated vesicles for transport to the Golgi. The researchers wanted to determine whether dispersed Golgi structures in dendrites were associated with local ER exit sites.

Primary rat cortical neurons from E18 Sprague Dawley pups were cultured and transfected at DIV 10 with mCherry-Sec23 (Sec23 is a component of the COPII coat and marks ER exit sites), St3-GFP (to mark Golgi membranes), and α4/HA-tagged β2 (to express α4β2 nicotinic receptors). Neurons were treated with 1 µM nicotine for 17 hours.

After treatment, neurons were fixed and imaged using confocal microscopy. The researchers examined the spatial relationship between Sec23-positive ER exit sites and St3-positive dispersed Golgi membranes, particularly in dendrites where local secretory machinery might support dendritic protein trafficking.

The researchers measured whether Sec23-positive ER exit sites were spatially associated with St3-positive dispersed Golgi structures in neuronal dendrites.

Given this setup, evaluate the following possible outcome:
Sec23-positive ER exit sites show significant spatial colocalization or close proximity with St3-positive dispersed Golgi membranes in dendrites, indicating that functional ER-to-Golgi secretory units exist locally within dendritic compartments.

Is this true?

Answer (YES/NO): YES